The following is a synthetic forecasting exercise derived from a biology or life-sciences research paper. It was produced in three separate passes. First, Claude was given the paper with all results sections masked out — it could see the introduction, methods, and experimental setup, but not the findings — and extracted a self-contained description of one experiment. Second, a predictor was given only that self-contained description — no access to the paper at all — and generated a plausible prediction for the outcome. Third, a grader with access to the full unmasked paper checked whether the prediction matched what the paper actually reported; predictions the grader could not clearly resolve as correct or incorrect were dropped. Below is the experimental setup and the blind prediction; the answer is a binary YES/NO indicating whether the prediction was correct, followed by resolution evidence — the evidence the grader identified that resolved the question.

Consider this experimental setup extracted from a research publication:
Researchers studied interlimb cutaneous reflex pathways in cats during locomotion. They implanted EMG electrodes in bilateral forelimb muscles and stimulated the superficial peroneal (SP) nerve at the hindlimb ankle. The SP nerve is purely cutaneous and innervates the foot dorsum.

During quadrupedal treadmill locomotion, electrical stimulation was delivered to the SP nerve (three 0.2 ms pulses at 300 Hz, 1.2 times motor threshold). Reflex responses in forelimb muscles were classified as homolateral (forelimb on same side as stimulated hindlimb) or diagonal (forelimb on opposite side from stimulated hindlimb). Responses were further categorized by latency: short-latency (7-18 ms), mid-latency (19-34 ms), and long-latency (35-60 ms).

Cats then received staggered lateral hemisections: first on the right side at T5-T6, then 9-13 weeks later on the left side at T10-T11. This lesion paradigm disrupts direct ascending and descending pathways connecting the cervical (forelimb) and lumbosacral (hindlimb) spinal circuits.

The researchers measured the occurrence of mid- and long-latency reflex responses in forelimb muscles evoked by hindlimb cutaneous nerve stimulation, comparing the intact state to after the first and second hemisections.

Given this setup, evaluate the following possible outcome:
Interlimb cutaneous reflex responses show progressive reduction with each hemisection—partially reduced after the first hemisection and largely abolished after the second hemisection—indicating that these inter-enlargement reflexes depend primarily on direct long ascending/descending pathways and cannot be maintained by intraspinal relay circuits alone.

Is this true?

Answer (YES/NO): YES